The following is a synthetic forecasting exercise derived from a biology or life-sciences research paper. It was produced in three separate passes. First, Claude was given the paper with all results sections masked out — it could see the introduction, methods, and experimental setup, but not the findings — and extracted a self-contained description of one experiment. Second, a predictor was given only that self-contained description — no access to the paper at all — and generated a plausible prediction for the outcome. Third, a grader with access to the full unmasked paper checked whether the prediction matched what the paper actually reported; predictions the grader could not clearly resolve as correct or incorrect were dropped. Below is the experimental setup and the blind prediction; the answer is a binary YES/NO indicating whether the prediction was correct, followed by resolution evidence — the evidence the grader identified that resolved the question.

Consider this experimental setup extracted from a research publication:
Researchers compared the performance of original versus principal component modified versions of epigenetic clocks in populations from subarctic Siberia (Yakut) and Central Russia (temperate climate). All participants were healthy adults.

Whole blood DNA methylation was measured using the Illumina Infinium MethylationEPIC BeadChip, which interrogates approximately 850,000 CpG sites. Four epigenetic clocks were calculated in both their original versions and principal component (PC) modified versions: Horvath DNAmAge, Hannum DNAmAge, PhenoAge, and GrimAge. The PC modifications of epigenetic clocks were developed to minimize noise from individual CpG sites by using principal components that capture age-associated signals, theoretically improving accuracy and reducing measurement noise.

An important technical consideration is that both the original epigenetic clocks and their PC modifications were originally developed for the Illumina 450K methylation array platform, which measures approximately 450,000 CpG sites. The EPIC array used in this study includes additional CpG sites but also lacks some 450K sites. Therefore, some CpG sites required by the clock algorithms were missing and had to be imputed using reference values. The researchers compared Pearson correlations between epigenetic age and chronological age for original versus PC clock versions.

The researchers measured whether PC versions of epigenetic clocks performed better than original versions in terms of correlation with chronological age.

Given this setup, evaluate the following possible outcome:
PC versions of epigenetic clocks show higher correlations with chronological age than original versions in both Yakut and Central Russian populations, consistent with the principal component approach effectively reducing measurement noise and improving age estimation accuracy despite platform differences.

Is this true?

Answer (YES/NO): NO